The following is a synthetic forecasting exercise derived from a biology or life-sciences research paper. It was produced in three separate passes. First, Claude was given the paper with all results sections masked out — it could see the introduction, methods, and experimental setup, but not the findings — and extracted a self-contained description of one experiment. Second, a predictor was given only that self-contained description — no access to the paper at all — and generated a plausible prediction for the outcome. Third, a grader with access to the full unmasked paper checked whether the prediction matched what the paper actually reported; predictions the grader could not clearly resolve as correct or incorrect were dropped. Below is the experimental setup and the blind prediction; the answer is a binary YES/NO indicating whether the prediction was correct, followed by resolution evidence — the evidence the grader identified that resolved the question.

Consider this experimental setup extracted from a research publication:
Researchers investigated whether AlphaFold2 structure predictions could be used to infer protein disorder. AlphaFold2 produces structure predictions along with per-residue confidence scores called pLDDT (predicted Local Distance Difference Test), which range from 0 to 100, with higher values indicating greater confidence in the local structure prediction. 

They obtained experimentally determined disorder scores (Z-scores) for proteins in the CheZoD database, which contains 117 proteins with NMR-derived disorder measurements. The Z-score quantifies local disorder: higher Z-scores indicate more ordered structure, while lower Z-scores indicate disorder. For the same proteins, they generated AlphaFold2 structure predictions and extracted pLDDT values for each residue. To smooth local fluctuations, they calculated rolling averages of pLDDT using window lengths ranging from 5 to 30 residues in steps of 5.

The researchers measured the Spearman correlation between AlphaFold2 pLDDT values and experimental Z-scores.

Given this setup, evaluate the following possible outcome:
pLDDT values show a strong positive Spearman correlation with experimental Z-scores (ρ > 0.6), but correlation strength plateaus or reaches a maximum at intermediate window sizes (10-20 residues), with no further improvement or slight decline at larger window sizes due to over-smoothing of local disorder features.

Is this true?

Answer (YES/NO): NO